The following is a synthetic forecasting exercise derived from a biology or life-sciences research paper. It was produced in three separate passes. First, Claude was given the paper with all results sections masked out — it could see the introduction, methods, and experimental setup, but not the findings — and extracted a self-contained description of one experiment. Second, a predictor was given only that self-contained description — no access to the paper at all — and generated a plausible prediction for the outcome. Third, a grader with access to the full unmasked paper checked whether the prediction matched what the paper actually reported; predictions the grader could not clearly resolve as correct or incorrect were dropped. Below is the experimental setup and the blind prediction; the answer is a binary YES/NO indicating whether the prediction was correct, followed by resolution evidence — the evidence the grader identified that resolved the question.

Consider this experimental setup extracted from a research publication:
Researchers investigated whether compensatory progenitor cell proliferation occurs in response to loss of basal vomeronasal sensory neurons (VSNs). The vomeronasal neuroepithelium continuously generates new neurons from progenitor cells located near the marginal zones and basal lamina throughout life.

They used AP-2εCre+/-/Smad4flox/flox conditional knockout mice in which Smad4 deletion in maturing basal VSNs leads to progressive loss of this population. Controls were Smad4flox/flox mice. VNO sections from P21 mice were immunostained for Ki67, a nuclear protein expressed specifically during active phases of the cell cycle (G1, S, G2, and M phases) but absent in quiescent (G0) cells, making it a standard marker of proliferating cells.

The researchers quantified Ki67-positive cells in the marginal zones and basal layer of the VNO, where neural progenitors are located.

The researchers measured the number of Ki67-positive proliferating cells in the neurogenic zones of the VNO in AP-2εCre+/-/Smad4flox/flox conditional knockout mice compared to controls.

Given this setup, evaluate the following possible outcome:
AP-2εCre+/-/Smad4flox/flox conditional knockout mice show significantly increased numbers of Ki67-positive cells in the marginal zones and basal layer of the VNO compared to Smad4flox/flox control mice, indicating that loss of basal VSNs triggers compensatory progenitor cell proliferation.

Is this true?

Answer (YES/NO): YES